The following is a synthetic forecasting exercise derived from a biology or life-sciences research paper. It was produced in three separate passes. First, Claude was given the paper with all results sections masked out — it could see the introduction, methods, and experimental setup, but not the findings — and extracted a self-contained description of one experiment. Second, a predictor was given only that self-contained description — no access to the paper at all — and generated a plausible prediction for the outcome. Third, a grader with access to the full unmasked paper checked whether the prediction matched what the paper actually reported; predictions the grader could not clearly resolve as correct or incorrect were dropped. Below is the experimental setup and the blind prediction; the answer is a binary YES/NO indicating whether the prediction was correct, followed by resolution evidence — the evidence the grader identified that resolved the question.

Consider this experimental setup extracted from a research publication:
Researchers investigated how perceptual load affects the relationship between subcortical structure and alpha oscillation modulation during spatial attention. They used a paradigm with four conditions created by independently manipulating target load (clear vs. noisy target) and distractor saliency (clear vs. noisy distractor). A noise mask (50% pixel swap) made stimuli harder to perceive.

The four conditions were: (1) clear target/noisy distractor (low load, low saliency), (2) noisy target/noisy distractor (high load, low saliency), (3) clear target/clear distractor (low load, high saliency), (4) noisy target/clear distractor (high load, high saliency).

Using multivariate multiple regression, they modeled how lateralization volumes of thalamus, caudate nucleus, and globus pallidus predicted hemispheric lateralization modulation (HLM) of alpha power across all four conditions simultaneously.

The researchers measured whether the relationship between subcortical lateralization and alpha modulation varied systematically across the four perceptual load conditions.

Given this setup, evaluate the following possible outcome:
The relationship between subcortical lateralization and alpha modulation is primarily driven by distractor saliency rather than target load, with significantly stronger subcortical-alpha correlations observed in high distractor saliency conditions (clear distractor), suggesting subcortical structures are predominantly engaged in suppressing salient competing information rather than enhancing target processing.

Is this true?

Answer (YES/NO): NO